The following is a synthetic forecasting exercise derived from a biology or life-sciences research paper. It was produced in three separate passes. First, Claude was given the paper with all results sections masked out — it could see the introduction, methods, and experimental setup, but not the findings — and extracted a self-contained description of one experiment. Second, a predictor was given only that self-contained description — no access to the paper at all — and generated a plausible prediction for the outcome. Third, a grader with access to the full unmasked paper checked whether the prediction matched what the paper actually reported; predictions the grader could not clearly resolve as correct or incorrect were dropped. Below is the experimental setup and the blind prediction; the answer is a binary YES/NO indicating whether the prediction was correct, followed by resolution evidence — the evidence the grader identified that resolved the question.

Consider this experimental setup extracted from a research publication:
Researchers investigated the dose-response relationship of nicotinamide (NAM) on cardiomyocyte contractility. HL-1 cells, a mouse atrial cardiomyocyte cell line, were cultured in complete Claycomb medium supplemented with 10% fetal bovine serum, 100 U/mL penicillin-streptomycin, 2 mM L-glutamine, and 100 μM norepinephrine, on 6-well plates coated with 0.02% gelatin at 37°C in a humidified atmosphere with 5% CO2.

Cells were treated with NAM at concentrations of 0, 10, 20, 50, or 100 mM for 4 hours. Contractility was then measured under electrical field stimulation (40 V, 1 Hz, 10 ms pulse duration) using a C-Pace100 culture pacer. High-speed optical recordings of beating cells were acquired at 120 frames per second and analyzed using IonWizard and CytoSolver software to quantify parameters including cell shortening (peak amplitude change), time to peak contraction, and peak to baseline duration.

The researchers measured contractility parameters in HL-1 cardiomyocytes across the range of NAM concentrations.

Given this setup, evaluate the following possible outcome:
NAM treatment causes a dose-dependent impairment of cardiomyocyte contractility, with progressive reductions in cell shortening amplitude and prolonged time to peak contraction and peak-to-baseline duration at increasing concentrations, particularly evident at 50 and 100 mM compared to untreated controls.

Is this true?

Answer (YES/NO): NO